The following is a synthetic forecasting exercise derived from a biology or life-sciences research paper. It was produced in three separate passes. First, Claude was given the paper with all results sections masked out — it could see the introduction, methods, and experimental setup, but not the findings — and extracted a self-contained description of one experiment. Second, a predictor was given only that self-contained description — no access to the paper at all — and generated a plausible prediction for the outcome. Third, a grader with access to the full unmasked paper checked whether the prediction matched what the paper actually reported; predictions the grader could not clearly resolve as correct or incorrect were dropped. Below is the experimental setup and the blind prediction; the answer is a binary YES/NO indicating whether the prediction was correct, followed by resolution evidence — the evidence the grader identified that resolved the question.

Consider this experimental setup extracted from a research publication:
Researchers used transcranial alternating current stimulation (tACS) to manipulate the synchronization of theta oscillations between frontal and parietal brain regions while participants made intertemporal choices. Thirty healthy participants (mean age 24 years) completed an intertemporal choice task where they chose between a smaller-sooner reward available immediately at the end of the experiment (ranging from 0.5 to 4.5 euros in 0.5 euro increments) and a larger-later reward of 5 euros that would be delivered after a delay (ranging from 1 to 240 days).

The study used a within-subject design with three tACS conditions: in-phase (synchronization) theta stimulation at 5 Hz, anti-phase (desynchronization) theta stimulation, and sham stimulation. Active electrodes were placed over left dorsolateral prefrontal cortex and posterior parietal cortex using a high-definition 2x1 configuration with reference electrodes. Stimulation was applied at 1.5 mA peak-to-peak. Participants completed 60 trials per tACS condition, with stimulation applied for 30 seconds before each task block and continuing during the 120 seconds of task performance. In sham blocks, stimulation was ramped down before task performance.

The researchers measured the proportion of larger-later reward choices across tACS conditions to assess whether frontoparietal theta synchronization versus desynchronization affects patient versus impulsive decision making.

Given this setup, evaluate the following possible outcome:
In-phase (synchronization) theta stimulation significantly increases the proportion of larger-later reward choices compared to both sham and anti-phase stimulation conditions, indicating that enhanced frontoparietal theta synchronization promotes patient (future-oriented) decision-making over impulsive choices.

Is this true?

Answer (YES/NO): NO